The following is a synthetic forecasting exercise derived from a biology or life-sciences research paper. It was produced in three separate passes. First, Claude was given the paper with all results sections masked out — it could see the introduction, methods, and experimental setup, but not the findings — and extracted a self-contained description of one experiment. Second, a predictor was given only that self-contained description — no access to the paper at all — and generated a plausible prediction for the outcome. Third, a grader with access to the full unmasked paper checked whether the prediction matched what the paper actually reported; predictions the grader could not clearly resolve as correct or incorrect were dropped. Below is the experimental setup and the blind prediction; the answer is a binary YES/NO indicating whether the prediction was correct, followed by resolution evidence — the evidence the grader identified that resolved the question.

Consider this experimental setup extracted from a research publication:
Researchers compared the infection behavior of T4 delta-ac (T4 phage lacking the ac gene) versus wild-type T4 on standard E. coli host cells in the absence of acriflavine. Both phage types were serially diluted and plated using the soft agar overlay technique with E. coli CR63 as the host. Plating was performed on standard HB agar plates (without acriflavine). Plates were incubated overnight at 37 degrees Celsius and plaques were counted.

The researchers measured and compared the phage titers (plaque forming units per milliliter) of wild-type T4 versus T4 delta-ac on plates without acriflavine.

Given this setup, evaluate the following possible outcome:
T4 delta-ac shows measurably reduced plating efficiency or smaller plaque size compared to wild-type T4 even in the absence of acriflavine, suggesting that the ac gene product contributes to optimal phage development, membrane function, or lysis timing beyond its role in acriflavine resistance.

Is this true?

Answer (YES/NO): NO